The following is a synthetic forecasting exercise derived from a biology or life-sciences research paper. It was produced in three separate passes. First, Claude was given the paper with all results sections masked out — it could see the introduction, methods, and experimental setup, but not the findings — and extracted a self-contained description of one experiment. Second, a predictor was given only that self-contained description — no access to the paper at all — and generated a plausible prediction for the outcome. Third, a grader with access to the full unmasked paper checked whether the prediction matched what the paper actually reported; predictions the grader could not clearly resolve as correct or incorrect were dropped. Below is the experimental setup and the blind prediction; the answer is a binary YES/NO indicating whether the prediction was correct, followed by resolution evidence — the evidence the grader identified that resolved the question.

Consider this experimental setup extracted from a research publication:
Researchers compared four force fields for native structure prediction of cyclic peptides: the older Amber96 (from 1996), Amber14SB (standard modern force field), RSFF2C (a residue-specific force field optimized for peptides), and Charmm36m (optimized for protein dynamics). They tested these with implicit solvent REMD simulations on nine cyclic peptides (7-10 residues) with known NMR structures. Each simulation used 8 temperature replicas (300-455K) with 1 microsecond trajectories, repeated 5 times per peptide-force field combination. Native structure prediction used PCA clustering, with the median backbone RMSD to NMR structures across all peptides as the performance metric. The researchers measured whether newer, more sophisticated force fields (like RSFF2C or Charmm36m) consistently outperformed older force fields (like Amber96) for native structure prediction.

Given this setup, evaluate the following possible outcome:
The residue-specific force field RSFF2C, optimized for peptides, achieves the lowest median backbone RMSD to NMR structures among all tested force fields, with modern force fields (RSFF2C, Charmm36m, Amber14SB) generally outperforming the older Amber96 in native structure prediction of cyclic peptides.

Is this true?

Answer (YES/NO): NO